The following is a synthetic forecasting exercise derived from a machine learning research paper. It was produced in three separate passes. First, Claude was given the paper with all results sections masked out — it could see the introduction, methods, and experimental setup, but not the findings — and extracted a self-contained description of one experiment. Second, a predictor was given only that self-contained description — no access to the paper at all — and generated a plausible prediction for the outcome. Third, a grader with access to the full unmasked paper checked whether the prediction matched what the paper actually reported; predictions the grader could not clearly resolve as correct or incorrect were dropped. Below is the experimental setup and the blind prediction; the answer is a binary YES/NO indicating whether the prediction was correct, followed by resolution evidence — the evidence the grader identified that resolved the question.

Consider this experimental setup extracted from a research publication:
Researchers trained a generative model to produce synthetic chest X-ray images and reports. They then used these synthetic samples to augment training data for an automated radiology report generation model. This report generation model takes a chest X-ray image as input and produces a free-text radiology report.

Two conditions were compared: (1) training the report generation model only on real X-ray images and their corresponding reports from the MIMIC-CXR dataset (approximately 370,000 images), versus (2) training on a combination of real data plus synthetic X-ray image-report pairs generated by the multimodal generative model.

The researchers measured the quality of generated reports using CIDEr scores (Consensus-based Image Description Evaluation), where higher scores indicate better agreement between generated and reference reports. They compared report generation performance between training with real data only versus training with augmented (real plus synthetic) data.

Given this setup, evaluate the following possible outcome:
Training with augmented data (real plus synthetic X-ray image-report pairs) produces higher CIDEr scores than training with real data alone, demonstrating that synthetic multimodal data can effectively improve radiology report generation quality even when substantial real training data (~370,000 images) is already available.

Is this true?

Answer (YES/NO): YES